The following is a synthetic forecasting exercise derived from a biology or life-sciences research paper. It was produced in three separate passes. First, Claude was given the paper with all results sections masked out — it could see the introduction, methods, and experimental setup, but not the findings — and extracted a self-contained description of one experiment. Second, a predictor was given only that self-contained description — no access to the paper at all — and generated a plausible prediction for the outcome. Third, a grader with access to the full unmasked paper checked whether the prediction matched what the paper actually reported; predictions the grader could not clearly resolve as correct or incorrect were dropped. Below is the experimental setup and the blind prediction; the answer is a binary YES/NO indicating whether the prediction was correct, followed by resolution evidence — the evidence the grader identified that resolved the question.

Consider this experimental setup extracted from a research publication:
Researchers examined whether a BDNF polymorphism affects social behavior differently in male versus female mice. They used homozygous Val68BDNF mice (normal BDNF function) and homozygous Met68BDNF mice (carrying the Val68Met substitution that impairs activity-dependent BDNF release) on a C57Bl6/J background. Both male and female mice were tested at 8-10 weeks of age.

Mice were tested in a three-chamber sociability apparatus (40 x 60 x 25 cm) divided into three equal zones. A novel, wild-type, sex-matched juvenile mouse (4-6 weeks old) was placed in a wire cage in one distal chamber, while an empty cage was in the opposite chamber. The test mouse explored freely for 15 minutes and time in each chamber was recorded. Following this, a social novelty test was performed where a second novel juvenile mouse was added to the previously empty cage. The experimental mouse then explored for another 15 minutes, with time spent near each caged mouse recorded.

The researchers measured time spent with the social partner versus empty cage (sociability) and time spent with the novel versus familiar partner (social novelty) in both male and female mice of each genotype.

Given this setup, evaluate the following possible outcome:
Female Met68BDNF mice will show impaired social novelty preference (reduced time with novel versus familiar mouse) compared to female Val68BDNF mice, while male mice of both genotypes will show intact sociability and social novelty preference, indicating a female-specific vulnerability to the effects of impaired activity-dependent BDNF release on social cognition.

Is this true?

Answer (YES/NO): NO